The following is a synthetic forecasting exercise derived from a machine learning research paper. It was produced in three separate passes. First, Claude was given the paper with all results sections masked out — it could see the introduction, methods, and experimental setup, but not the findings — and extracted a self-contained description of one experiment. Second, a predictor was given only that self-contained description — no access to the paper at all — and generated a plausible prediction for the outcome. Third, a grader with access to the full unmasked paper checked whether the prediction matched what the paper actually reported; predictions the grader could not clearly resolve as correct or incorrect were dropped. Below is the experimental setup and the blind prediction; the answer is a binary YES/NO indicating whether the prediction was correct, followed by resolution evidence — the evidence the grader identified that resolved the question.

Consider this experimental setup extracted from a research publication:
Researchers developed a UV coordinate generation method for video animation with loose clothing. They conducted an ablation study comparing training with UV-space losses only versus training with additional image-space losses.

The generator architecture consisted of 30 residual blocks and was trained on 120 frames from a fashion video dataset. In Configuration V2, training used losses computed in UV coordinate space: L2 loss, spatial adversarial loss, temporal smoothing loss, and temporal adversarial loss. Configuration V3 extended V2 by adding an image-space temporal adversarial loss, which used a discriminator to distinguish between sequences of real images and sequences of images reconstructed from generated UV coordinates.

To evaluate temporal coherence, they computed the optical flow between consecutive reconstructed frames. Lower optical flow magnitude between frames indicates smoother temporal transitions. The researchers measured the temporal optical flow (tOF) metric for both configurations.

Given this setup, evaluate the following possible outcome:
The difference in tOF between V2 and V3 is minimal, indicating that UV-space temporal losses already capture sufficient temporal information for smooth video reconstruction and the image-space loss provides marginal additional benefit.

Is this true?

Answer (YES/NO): NO